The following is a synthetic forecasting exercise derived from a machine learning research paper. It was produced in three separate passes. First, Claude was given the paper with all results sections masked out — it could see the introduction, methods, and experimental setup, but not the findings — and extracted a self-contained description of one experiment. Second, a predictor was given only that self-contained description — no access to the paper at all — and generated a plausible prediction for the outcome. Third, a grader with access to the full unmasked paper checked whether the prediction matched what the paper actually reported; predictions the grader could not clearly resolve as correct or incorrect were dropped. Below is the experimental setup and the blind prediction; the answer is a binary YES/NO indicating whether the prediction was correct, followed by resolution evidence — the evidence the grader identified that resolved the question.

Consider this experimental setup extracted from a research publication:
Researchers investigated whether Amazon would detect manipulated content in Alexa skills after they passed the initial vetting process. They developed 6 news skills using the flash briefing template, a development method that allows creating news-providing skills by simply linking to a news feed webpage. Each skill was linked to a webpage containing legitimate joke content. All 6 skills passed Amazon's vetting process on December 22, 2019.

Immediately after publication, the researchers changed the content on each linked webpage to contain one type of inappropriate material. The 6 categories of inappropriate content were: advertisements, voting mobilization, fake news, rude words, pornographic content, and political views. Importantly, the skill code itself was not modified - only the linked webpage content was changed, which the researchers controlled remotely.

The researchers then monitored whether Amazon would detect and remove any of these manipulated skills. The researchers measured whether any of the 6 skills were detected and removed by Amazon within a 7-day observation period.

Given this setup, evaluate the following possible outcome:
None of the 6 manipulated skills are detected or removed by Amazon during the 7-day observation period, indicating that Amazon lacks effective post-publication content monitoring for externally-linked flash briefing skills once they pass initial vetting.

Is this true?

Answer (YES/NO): YES